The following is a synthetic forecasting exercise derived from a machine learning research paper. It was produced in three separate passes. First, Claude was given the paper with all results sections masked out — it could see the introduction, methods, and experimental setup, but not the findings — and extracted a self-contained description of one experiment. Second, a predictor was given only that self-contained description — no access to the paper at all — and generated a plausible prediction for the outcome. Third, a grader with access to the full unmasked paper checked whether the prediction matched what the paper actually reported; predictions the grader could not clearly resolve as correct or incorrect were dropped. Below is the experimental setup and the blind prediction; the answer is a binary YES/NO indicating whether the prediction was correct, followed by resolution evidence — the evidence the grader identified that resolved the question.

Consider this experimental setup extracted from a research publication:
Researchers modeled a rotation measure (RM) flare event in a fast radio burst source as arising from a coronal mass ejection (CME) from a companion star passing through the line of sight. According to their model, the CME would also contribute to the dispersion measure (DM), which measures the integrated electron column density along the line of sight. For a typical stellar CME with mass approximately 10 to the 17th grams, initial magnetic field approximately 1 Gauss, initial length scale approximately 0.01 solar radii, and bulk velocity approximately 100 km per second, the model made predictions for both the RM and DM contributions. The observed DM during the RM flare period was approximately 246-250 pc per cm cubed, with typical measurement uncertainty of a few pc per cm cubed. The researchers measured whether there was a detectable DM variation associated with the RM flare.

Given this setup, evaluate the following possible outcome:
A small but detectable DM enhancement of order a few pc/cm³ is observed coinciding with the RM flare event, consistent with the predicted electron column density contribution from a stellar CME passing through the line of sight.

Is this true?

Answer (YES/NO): NO